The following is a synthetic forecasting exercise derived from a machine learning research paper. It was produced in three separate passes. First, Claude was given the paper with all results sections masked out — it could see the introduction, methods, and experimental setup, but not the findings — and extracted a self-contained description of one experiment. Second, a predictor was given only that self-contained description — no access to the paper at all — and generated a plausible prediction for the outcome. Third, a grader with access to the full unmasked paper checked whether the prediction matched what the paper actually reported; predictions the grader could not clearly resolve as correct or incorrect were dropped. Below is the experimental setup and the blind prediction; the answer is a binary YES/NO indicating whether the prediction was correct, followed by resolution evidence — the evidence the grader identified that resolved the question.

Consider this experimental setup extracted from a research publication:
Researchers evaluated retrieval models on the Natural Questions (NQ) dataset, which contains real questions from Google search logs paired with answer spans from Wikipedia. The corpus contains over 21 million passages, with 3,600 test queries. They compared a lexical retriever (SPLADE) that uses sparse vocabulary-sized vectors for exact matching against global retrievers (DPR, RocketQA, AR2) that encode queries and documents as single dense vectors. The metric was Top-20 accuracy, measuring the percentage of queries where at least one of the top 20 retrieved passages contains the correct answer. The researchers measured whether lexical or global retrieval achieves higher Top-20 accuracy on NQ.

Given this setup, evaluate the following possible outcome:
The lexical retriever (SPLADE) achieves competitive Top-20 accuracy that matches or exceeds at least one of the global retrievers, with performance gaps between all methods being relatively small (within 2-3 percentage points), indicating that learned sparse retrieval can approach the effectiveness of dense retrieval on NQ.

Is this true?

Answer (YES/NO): NO